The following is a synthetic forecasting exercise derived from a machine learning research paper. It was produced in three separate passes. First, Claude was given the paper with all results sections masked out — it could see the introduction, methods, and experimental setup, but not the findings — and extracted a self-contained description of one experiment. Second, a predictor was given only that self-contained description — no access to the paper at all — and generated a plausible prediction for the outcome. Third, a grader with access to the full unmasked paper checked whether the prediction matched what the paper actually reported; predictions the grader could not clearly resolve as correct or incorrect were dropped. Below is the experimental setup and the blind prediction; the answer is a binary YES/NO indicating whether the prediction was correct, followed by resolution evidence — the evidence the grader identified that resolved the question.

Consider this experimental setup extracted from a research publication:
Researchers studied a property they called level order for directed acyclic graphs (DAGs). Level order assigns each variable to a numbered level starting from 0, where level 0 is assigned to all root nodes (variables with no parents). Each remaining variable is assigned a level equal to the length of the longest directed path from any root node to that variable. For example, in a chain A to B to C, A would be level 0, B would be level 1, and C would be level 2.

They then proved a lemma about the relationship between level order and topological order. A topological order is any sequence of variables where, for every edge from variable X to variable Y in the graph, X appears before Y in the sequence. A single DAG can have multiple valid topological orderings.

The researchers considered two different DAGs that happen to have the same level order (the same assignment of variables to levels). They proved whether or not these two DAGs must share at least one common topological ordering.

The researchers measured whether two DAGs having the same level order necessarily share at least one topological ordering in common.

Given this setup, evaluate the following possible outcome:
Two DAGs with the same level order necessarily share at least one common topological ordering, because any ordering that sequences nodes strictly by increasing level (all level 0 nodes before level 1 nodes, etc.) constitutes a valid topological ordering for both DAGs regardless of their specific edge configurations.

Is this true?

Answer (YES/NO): YES